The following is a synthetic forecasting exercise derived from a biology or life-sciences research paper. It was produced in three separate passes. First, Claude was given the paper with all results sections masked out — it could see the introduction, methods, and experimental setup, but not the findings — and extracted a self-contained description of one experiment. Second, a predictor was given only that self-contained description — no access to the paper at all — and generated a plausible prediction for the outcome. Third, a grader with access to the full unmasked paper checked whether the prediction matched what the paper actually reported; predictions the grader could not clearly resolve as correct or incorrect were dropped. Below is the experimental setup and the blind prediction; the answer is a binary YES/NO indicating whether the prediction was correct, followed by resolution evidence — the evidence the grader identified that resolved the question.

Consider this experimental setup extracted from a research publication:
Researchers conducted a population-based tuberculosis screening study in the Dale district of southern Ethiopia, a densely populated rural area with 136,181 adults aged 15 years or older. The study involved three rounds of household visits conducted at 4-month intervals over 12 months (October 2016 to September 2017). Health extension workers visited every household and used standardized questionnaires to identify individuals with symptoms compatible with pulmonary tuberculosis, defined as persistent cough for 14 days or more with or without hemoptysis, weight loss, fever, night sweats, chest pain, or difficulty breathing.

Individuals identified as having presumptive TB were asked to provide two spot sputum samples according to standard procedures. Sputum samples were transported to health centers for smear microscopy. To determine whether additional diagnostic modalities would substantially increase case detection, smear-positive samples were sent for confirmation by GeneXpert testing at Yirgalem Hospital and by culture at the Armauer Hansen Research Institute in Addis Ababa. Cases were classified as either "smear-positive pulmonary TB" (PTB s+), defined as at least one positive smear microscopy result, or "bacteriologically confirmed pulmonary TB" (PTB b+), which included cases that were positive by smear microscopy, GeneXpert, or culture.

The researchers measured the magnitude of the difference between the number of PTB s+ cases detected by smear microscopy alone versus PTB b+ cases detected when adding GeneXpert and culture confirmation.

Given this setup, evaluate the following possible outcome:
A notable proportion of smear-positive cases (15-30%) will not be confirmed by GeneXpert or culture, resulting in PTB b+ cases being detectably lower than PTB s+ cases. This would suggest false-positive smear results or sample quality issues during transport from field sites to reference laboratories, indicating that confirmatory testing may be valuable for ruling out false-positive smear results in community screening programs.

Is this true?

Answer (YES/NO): NO